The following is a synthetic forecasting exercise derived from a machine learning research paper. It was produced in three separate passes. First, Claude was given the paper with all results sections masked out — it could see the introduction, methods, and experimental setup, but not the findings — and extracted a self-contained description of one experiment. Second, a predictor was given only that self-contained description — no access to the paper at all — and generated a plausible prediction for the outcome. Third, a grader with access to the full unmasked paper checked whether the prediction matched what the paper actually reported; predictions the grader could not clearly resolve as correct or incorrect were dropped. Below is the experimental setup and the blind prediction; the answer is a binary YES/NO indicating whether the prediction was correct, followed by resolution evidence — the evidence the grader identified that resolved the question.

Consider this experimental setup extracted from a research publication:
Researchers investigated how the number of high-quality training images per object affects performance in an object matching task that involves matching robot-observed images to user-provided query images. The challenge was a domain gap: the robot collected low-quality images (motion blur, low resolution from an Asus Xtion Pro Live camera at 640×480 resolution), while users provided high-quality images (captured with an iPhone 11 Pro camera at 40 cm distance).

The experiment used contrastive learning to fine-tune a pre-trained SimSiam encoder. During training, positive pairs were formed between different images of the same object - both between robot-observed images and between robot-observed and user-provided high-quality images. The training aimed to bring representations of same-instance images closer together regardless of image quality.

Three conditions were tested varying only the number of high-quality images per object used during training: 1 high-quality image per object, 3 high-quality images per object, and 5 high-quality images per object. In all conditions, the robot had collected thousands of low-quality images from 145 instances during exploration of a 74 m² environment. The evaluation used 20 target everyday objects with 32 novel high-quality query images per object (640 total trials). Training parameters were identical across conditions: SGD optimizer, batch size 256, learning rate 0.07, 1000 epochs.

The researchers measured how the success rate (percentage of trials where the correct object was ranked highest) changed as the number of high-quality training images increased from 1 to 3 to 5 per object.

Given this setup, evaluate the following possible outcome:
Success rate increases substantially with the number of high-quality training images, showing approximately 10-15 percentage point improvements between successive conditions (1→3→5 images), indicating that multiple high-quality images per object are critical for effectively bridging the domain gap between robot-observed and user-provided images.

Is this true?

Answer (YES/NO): NO